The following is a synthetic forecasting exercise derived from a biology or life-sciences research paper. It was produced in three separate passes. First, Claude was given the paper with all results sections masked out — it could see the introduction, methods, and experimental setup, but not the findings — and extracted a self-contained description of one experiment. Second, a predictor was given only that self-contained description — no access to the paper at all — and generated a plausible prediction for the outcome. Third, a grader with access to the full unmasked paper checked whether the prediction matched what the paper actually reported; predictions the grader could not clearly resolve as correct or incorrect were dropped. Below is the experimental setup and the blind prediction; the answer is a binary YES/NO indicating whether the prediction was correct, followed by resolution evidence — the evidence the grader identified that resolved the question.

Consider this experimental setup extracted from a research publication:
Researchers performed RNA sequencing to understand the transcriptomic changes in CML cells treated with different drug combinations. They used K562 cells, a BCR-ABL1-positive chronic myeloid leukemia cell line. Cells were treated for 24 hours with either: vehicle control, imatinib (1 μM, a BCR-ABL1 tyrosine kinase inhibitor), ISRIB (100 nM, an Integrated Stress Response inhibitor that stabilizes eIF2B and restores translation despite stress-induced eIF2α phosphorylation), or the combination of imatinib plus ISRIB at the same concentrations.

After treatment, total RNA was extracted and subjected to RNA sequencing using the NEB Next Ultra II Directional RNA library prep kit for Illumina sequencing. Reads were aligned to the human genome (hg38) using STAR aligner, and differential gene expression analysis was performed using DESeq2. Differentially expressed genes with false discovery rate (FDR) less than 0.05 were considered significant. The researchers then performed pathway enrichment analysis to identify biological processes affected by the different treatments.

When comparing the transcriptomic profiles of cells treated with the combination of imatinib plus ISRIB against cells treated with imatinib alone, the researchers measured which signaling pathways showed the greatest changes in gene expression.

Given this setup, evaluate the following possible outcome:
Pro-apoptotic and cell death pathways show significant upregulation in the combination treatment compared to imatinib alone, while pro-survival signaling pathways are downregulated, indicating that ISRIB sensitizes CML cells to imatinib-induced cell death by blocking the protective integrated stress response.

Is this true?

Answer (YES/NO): NO